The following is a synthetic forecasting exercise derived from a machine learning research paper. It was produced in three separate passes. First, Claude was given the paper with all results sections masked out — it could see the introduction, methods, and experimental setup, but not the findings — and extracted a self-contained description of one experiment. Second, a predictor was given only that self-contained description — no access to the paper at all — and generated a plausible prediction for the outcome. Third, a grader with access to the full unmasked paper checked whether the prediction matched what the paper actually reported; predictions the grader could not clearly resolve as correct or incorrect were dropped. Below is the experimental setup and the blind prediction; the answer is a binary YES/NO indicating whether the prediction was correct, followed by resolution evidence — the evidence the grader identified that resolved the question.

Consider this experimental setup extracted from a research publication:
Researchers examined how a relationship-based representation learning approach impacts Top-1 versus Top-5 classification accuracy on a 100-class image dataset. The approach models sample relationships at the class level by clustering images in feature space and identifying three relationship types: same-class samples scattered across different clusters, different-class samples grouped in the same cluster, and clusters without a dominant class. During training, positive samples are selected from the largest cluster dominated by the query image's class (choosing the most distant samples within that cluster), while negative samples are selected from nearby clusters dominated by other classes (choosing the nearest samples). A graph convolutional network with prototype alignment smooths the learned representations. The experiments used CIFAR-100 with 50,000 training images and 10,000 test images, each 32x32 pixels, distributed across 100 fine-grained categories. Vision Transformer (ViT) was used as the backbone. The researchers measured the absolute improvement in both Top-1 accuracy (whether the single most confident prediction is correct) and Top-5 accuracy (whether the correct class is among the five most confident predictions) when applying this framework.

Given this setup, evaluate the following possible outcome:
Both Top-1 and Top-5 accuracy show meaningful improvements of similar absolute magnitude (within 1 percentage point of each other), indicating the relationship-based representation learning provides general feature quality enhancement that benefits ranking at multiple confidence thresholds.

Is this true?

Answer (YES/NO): NO